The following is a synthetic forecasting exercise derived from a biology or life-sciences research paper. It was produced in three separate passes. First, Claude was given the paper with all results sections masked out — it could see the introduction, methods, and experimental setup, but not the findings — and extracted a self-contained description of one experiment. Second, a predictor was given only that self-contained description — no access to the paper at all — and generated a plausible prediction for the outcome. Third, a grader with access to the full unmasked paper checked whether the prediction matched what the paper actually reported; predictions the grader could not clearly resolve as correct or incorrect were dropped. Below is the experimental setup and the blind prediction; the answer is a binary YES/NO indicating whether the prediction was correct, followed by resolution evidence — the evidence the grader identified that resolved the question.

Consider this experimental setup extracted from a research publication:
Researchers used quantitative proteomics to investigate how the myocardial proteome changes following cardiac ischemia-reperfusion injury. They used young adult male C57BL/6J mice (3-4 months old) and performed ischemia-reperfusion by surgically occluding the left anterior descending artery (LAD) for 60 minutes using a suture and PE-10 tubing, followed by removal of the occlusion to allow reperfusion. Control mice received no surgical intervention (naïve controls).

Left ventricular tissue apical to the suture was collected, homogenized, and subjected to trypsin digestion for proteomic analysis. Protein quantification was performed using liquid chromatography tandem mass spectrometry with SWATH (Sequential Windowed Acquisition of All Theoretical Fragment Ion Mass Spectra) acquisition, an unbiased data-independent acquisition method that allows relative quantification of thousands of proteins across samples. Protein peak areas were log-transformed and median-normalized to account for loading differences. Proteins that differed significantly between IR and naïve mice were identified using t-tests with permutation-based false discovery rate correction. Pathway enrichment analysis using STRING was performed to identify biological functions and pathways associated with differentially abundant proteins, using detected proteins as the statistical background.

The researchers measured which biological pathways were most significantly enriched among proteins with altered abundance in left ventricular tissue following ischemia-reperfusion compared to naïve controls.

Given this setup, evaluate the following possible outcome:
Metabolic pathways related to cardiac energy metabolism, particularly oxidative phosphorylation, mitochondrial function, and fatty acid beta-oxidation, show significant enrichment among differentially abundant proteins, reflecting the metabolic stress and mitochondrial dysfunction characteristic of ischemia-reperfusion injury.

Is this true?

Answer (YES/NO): NO